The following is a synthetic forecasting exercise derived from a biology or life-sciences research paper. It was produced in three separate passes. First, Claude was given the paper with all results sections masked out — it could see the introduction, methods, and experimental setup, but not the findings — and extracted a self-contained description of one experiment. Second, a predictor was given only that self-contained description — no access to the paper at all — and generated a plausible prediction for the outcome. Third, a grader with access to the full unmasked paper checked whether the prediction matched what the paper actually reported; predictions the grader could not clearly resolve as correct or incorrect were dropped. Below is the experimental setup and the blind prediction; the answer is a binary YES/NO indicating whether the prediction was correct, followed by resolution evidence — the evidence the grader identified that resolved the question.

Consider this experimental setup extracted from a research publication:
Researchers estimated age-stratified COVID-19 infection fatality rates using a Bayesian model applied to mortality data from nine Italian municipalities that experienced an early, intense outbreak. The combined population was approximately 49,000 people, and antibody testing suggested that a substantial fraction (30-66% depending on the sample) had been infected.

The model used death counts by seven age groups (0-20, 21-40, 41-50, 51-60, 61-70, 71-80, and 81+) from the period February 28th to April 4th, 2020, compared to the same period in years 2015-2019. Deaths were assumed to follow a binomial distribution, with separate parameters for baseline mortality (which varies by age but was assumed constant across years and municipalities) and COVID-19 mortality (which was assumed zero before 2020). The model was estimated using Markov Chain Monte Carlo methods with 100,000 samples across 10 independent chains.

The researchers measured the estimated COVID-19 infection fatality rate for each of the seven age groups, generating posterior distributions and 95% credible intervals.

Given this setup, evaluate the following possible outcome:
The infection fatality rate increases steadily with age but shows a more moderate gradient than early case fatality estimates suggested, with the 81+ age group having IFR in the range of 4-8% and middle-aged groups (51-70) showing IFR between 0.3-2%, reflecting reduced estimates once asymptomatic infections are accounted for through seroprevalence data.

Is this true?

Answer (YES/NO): NO